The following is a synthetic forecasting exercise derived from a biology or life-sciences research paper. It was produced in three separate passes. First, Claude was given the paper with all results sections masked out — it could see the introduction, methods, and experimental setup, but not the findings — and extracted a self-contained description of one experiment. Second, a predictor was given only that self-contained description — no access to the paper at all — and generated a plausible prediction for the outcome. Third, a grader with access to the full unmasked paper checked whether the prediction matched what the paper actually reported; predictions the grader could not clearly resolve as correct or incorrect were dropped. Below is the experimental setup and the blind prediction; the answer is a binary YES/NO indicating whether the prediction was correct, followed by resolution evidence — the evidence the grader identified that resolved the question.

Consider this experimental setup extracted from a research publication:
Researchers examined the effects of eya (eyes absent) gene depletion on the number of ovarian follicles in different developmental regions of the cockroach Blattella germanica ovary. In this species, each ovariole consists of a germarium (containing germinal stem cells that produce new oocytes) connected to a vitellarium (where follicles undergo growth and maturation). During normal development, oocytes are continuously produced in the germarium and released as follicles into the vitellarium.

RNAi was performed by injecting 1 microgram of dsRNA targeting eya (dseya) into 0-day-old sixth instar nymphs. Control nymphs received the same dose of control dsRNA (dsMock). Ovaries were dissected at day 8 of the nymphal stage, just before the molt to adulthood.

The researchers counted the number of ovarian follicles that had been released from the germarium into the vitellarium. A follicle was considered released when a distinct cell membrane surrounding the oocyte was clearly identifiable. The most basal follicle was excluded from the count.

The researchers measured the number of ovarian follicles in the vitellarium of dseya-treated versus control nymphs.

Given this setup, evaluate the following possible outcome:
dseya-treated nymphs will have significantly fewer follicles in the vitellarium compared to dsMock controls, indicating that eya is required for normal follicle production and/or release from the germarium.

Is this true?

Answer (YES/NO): NO